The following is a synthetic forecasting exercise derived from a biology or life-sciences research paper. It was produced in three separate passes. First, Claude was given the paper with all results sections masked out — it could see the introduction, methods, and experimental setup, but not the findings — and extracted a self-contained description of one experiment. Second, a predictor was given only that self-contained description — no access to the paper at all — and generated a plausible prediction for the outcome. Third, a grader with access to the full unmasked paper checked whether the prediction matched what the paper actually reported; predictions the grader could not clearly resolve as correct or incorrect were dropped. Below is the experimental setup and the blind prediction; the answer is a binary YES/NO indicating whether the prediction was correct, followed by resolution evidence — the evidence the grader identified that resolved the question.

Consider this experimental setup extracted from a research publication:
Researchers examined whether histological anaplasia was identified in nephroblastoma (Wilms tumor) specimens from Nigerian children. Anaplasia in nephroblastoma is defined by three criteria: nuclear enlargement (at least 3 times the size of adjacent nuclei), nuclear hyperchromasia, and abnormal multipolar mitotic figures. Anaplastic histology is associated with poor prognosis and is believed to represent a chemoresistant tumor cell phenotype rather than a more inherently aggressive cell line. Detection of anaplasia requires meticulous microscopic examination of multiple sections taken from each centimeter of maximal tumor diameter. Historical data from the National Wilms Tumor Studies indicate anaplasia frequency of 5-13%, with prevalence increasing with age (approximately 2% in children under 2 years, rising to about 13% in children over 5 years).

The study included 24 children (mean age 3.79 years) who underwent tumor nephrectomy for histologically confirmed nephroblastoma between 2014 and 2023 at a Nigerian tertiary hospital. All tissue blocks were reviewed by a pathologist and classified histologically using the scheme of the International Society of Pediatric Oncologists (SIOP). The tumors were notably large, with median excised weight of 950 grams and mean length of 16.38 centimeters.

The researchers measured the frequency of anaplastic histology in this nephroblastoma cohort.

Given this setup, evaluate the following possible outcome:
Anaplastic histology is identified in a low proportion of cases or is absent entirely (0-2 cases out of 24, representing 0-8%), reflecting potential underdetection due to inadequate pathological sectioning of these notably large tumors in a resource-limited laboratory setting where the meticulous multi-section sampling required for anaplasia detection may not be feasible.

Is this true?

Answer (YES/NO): YES